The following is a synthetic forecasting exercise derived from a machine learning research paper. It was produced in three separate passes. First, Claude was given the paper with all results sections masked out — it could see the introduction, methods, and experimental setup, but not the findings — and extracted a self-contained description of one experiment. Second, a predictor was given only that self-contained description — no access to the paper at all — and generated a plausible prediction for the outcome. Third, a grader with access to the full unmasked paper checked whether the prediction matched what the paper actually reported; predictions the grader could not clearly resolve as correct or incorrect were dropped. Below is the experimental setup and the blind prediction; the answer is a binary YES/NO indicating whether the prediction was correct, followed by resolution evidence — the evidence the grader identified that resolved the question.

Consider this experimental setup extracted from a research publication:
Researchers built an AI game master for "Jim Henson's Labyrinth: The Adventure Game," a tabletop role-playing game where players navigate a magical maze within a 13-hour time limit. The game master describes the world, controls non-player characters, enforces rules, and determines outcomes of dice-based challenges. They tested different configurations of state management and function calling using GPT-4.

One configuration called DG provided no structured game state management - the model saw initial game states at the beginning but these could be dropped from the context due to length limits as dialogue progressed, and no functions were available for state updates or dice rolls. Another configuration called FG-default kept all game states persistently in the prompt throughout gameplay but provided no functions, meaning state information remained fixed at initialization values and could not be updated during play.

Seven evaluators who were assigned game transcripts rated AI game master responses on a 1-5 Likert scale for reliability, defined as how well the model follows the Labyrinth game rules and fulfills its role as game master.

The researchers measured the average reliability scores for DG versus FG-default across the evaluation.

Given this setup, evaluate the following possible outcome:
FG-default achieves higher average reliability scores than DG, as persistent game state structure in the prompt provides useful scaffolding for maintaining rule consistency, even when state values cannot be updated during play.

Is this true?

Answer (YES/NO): NO